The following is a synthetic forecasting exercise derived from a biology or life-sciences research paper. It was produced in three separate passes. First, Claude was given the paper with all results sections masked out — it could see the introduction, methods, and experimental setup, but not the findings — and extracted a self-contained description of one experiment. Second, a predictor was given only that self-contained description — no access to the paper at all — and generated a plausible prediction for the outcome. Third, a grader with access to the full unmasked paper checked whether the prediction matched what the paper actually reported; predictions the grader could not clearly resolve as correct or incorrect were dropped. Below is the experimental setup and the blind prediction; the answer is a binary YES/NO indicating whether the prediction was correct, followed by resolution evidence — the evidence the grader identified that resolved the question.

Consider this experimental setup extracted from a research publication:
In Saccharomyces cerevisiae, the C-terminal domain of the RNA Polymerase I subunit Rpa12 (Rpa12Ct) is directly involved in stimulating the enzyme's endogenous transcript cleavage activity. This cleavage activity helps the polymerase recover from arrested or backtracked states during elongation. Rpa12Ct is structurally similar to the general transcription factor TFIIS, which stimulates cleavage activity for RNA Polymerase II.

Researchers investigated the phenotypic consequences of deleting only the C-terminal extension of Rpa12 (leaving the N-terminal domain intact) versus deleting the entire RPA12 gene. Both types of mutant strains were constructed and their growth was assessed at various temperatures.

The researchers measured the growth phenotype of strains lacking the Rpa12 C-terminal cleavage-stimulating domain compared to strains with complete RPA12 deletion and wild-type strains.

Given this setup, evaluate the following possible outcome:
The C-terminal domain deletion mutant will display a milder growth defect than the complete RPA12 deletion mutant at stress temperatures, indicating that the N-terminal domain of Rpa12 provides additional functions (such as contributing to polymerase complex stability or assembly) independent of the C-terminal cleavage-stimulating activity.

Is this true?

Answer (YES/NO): YES